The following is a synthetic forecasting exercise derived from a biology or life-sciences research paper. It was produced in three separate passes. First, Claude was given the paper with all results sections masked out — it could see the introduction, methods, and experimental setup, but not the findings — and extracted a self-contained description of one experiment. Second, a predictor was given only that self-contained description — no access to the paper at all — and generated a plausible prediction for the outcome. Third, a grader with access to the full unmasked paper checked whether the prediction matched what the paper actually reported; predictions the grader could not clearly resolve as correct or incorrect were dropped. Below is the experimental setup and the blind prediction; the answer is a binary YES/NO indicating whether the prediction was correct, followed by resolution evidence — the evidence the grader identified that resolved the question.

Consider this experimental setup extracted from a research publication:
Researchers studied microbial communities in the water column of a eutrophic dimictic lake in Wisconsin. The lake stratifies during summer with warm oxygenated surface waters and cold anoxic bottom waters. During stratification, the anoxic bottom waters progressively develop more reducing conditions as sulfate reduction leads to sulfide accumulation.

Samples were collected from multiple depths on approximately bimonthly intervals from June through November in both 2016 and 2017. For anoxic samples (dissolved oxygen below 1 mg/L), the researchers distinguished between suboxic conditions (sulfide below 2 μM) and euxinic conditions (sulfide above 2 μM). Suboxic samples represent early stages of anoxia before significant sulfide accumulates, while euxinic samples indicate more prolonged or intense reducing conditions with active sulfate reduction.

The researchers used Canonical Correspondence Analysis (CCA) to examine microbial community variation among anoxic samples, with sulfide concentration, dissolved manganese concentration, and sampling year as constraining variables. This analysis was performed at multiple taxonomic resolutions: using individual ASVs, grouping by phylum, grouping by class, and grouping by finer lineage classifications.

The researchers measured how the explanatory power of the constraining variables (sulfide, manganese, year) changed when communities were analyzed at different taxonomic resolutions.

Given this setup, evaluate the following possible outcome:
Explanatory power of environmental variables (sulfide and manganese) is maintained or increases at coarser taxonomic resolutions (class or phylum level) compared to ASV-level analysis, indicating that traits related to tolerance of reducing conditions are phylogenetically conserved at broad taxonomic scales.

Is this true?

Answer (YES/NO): YES